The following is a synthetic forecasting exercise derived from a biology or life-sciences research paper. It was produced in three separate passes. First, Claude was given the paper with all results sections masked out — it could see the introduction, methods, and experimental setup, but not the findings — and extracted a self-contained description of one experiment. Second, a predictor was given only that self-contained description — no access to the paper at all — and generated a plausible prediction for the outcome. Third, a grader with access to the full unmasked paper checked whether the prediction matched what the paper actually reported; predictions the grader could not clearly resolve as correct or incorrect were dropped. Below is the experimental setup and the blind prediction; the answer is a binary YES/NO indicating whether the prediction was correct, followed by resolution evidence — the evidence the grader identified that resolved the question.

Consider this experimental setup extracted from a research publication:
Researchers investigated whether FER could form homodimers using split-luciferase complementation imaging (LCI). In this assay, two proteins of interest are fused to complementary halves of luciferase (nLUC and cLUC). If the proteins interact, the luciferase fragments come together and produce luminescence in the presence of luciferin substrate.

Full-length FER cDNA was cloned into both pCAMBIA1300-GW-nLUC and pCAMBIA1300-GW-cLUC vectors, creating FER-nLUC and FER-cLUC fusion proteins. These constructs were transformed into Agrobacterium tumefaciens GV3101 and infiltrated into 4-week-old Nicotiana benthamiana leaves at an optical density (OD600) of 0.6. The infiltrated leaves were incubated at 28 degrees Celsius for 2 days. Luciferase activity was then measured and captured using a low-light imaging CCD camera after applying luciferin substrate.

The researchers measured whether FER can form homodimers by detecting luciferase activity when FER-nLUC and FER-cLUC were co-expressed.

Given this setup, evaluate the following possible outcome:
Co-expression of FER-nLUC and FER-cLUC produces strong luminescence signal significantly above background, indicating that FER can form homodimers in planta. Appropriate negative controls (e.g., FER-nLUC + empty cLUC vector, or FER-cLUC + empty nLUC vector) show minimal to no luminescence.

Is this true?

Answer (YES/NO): YES